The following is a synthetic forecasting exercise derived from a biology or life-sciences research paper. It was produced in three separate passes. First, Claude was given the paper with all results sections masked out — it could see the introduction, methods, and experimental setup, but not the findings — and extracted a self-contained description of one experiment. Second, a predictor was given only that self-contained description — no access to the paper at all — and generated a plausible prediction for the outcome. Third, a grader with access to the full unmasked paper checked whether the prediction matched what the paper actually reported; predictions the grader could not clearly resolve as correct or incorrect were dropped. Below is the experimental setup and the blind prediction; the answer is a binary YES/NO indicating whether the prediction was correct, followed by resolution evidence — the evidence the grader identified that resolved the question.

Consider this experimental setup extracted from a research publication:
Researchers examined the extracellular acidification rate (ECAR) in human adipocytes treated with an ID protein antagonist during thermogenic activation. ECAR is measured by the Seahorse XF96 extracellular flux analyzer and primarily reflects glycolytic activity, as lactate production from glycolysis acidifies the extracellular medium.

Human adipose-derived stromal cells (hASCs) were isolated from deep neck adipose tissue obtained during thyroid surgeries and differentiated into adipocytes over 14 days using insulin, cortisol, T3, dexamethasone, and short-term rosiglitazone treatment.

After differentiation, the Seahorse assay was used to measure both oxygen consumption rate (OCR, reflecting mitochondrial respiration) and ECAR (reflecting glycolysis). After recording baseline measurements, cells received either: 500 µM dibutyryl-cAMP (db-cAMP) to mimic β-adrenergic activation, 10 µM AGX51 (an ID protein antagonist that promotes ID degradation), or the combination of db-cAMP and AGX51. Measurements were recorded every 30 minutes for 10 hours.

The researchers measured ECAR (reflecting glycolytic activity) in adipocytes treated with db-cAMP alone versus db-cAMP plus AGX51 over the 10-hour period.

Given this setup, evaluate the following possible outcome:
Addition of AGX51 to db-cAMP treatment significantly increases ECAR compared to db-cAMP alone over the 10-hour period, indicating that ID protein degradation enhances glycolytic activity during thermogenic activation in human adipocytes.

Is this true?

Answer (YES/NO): NO